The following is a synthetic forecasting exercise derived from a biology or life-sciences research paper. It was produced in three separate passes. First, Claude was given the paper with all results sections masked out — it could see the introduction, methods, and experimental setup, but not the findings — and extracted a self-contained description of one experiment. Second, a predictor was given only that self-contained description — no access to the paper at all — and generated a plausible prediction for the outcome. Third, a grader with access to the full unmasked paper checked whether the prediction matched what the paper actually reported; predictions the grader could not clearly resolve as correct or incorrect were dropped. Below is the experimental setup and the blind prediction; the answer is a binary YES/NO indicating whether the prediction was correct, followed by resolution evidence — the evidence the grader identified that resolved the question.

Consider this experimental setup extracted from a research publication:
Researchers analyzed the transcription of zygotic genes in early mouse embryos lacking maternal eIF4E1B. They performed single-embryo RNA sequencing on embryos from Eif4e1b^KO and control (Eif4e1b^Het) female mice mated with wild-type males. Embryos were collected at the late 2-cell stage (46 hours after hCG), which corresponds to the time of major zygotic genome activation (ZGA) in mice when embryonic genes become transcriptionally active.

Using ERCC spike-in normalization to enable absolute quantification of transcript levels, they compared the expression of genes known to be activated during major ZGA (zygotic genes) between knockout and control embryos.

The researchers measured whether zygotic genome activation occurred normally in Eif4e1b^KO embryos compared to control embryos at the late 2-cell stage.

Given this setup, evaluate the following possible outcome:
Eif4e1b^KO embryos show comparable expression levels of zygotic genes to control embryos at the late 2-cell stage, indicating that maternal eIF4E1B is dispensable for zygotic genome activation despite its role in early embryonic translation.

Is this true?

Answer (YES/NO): NO